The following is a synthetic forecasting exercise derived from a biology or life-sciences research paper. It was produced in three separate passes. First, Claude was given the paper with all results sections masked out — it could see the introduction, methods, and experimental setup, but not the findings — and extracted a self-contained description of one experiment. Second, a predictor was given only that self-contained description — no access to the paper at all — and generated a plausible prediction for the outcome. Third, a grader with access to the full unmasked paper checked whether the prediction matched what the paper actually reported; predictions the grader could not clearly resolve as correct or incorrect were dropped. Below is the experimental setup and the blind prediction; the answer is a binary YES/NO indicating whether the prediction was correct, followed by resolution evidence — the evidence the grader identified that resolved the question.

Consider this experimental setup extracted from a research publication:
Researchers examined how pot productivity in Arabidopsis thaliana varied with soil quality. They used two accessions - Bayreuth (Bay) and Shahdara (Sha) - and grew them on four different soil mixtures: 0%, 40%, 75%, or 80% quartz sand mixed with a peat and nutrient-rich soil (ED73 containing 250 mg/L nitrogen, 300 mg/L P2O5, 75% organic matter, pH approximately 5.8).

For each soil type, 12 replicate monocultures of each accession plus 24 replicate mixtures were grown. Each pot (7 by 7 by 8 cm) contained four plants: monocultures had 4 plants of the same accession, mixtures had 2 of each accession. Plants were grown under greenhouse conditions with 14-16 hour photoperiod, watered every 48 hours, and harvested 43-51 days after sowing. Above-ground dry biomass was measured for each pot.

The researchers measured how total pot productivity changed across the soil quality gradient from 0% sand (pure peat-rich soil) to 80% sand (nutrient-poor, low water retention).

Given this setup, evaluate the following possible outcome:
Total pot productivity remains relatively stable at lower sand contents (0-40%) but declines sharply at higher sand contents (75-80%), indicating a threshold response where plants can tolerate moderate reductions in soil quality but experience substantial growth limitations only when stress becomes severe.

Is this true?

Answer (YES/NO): NO